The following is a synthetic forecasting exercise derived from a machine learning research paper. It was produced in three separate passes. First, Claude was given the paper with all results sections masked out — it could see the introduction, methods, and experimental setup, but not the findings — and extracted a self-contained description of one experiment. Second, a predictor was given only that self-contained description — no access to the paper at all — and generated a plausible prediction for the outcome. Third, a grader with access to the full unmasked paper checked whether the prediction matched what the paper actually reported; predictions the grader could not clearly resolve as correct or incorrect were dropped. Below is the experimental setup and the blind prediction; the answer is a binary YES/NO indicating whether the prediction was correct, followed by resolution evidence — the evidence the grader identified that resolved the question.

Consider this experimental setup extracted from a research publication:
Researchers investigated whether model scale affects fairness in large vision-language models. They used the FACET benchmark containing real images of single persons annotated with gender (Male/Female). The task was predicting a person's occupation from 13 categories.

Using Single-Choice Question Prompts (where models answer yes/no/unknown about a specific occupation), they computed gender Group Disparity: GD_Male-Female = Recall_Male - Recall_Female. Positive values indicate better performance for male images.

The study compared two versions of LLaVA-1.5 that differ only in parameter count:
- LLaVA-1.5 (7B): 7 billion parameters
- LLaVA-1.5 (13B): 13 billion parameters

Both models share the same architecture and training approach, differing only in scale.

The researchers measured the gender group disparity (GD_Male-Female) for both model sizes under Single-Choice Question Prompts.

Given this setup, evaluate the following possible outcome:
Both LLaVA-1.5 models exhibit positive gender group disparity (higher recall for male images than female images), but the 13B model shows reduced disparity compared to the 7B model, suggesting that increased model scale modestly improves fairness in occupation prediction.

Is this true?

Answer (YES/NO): NO